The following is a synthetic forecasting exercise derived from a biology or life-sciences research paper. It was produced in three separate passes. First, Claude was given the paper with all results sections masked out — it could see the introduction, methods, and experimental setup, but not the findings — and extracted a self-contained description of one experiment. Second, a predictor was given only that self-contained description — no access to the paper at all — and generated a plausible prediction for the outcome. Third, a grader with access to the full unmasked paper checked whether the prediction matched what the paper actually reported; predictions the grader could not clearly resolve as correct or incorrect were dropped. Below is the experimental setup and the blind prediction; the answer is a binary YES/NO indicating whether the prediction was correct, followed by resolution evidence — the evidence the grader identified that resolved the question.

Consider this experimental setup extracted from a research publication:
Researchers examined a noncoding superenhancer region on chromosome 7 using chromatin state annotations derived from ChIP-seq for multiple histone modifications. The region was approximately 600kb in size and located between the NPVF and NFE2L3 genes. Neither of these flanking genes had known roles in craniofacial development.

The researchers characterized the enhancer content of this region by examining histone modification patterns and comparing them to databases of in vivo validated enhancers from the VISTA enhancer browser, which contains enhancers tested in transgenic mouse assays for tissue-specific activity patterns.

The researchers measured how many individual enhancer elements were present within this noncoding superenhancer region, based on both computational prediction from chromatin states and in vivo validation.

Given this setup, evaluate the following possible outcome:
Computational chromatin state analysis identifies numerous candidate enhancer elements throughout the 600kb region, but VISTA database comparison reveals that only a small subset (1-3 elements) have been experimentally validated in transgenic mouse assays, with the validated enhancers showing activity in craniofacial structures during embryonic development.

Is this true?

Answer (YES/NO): NO